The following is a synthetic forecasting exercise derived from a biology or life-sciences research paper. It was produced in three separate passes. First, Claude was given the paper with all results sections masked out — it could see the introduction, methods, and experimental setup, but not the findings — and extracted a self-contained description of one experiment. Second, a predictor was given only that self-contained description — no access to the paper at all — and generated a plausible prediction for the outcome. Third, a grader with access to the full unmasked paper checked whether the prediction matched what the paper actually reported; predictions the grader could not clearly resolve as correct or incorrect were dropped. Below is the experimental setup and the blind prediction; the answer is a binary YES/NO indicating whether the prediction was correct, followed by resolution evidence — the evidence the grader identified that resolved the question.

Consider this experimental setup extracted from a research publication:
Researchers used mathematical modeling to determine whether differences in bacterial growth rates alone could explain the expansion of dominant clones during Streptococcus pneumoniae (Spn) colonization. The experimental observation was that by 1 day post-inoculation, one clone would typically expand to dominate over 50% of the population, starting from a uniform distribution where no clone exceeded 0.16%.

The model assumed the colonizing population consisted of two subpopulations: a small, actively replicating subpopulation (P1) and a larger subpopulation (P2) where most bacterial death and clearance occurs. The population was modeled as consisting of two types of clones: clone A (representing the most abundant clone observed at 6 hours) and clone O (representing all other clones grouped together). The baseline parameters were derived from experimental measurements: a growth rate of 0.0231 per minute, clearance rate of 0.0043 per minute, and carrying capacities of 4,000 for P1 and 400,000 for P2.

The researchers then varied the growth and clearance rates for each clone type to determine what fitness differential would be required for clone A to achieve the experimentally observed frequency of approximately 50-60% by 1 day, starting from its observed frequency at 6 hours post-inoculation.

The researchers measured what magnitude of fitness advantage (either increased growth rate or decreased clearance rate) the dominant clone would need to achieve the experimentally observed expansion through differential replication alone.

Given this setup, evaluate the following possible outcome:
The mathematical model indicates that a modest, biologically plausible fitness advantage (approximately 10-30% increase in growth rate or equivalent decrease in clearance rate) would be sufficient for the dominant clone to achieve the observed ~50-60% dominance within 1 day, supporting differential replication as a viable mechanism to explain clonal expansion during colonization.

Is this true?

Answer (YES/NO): NO